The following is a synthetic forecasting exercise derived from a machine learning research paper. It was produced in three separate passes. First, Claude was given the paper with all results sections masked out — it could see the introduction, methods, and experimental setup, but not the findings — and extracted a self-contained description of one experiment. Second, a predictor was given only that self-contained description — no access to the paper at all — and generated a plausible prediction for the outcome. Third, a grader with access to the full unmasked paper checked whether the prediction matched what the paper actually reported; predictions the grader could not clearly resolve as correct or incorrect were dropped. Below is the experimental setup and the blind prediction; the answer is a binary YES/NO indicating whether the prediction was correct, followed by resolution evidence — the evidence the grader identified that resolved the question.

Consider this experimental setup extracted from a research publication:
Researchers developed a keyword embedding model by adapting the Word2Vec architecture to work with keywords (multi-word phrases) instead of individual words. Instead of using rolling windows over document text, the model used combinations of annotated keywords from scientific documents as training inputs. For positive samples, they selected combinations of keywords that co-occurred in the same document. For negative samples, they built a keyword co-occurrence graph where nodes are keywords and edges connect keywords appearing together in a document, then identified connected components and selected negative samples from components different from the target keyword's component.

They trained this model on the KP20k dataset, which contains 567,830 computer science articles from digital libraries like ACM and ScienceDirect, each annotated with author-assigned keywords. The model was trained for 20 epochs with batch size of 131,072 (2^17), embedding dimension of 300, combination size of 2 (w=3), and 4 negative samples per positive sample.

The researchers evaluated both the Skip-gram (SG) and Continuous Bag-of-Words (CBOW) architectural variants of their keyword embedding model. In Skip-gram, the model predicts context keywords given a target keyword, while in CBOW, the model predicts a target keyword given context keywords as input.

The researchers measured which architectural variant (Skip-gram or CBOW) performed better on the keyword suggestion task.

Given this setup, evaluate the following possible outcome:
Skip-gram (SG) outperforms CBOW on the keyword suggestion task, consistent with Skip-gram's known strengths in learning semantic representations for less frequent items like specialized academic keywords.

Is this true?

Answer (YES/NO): NO